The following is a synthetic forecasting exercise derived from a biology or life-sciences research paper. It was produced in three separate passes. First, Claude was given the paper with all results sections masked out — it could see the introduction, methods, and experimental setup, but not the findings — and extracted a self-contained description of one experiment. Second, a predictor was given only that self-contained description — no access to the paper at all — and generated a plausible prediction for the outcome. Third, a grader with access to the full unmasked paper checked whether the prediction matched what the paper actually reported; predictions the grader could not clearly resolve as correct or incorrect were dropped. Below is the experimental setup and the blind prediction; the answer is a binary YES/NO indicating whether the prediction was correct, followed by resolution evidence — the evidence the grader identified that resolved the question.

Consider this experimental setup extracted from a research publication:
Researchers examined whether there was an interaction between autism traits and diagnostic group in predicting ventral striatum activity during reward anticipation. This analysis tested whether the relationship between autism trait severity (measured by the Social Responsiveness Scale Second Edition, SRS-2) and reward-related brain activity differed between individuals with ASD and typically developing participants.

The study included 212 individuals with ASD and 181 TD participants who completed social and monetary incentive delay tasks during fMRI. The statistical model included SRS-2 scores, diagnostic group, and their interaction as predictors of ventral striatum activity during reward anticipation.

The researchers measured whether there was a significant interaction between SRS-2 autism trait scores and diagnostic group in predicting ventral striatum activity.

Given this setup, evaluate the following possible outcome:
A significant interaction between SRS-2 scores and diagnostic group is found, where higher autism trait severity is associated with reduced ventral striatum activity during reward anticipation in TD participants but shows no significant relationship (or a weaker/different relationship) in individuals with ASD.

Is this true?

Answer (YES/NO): NO